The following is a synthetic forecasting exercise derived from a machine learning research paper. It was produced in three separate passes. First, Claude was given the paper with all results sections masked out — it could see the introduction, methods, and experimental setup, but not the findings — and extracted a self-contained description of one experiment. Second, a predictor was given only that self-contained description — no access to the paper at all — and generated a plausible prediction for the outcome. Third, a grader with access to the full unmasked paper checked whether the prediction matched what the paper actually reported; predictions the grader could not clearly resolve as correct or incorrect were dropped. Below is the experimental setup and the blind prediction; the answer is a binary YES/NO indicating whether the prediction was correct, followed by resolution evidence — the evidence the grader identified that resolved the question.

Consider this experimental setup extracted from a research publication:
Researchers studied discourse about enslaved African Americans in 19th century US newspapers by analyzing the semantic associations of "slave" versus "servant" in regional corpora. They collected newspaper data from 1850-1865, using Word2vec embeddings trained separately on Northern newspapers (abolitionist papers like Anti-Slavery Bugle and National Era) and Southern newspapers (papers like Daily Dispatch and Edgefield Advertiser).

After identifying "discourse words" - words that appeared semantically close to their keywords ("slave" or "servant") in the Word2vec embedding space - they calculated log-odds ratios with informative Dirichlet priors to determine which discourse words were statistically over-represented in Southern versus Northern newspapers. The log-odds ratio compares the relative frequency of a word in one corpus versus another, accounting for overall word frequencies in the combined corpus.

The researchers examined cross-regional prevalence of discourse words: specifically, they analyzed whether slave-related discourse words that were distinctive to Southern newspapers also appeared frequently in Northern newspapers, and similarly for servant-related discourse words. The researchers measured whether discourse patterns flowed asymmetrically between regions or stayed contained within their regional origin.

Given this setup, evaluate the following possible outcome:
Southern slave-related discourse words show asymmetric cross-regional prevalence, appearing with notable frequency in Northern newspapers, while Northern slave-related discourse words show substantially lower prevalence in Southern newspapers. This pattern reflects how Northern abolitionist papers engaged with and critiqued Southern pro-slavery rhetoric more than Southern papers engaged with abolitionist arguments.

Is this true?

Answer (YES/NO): YES